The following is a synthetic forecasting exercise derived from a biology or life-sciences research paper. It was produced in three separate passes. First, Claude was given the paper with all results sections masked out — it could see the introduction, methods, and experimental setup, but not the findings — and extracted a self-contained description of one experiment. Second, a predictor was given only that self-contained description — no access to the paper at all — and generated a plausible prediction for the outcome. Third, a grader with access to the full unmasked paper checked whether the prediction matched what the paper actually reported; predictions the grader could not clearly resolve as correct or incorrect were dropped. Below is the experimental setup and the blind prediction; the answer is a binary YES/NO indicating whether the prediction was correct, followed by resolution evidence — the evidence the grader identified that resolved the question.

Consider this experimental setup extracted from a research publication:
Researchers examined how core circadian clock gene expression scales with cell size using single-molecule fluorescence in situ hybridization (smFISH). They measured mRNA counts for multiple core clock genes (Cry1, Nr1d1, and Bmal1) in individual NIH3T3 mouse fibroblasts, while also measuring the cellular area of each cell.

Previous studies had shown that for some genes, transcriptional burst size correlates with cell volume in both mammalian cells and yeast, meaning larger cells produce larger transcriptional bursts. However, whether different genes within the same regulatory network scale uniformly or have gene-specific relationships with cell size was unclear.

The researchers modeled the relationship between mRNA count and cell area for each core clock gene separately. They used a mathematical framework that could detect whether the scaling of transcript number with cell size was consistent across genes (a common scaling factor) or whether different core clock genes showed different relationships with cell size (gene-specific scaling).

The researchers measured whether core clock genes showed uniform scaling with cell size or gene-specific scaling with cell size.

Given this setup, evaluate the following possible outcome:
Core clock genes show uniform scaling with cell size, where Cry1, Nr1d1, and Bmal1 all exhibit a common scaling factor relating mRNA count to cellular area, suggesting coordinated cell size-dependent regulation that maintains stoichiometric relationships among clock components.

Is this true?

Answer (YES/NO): NO